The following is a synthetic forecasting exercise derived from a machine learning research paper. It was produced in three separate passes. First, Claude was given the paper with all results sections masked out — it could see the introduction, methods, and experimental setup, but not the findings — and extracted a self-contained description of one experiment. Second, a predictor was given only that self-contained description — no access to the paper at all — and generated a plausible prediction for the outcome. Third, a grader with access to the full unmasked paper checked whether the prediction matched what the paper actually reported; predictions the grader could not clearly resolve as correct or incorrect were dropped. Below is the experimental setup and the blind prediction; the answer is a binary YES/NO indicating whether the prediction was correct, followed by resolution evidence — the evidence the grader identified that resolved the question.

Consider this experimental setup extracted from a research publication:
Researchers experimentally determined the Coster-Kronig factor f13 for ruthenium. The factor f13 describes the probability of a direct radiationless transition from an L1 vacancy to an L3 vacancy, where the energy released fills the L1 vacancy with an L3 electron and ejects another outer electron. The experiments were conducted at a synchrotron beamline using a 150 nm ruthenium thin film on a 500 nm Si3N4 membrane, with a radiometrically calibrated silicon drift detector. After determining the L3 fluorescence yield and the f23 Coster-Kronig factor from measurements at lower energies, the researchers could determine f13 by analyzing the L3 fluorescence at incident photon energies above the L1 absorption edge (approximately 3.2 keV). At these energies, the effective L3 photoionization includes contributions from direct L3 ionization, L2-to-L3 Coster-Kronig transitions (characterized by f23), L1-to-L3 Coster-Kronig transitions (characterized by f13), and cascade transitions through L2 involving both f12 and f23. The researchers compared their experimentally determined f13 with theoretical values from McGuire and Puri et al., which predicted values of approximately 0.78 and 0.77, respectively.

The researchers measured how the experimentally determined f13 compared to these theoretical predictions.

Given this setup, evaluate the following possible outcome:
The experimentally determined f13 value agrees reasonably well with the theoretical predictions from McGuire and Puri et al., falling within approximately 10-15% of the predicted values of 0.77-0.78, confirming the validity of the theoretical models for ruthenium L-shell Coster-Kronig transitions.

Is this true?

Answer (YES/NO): NO